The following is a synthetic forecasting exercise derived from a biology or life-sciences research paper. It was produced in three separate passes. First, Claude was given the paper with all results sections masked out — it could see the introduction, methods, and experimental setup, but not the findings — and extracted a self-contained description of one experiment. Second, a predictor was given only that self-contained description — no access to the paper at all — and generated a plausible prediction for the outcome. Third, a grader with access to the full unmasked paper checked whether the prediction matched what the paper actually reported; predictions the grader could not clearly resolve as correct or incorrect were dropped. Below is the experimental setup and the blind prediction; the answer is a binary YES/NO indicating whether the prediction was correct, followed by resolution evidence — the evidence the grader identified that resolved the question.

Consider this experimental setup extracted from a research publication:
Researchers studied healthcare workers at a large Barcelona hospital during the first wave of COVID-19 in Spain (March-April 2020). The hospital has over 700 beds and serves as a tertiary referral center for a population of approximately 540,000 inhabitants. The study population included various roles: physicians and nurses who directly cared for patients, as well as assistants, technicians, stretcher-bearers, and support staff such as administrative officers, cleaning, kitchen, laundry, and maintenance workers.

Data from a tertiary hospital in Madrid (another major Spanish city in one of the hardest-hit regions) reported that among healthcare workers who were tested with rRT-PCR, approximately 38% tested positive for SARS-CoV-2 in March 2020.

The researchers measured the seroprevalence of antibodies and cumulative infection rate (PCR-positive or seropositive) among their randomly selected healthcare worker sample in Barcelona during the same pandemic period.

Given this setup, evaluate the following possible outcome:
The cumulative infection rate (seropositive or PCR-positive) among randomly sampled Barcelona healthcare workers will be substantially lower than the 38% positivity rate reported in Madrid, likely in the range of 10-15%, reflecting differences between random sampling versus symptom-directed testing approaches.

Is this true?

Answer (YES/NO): YES